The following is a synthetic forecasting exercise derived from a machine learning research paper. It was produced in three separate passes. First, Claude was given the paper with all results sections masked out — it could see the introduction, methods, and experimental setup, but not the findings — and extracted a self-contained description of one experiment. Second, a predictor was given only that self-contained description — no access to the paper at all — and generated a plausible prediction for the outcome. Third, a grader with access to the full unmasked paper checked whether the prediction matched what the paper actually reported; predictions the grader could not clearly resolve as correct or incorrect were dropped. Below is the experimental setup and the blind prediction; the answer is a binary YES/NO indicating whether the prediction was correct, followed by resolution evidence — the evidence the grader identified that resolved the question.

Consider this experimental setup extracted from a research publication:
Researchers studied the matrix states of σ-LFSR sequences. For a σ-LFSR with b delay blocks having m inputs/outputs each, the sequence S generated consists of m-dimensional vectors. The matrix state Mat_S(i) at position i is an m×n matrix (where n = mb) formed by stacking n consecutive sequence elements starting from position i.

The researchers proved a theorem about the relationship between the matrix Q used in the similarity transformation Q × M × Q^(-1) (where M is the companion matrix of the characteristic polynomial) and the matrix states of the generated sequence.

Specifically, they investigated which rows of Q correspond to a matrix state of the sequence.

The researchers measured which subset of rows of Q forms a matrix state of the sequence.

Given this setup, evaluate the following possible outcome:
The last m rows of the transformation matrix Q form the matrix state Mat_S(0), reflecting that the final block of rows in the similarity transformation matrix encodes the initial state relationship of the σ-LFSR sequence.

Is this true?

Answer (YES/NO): NO